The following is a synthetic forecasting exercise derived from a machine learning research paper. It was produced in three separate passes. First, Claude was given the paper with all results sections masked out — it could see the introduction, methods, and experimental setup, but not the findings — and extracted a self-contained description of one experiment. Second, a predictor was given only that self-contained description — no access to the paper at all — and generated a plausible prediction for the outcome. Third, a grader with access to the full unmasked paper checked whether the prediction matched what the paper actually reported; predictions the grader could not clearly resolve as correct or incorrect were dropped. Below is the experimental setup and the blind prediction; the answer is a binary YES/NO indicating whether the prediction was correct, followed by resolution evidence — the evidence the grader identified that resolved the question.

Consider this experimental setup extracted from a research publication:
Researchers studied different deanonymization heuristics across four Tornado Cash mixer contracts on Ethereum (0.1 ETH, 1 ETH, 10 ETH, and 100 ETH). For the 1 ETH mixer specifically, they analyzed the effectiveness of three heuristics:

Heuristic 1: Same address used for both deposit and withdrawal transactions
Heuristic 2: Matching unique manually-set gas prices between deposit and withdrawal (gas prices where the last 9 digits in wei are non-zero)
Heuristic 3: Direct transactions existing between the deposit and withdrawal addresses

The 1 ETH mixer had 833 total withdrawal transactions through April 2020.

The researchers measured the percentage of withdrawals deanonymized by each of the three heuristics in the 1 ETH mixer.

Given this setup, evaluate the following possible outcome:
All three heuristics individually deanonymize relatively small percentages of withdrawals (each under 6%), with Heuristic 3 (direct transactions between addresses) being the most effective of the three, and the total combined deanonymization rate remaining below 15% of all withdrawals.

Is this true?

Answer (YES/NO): NO